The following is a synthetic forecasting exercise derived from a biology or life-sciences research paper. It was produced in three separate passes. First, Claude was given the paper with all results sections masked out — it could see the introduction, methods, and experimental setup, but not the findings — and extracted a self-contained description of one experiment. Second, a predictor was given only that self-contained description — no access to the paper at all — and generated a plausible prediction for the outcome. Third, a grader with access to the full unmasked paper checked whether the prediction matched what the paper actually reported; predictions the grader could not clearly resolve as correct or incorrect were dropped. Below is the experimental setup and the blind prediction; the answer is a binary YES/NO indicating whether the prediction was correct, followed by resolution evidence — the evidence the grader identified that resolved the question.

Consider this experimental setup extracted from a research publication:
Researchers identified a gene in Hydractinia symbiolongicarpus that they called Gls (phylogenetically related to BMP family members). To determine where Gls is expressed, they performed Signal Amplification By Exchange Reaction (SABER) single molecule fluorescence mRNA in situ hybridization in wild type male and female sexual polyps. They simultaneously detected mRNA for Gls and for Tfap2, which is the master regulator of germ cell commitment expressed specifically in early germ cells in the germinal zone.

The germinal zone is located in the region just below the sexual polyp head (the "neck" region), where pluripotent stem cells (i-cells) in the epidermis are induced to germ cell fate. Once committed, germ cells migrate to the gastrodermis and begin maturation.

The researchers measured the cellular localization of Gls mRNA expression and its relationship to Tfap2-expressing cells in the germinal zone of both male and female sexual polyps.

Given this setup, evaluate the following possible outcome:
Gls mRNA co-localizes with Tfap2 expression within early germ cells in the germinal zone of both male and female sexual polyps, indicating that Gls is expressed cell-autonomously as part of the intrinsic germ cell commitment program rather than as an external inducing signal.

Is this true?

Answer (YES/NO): NO